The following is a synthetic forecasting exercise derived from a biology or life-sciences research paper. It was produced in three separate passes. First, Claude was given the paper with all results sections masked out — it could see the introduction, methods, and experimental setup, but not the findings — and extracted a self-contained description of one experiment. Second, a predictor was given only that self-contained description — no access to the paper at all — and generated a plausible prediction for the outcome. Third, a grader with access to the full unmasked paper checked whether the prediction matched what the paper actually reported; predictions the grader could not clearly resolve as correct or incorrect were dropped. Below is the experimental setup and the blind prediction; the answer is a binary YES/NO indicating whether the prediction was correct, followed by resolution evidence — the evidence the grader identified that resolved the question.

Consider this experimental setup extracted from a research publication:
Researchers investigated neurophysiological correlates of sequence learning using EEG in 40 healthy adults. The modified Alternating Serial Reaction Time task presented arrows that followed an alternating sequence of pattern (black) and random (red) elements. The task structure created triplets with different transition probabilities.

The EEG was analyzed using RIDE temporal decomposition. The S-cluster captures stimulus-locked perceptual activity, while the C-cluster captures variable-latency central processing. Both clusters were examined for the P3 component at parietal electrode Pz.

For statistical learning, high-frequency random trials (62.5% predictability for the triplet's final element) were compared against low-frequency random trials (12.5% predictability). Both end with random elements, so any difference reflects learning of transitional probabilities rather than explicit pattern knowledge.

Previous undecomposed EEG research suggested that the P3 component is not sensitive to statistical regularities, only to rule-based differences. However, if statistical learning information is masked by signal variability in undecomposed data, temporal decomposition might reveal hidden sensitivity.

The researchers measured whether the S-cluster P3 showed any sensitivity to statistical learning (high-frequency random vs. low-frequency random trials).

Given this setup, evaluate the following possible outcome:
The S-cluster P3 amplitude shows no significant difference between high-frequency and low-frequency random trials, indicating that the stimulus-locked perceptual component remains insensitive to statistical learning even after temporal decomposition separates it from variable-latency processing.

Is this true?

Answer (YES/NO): YES